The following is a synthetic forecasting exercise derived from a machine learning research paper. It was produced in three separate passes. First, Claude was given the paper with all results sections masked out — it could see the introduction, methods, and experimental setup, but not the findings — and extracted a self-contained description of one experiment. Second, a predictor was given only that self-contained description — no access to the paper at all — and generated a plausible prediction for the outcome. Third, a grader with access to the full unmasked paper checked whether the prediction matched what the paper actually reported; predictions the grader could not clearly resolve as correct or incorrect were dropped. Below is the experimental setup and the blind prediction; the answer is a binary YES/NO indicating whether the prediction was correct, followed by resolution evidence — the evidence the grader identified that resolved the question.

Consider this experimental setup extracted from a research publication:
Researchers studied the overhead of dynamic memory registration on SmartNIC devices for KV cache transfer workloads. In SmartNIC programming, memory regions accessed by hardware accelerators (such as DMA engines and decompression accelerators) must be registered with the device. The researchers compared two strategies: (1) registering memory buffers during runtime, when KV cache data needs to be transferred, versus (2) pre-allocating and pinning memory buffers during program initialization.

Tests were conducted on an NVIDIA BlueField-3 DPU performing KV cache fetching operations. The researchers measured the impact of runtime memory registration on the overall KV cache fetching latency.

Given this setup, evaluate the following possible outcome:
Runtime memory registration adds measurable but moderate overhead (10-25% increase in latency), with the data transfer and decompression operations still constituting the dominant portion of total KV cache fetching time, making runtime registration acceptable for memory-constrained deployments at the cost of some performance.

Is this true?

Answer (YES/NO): NO